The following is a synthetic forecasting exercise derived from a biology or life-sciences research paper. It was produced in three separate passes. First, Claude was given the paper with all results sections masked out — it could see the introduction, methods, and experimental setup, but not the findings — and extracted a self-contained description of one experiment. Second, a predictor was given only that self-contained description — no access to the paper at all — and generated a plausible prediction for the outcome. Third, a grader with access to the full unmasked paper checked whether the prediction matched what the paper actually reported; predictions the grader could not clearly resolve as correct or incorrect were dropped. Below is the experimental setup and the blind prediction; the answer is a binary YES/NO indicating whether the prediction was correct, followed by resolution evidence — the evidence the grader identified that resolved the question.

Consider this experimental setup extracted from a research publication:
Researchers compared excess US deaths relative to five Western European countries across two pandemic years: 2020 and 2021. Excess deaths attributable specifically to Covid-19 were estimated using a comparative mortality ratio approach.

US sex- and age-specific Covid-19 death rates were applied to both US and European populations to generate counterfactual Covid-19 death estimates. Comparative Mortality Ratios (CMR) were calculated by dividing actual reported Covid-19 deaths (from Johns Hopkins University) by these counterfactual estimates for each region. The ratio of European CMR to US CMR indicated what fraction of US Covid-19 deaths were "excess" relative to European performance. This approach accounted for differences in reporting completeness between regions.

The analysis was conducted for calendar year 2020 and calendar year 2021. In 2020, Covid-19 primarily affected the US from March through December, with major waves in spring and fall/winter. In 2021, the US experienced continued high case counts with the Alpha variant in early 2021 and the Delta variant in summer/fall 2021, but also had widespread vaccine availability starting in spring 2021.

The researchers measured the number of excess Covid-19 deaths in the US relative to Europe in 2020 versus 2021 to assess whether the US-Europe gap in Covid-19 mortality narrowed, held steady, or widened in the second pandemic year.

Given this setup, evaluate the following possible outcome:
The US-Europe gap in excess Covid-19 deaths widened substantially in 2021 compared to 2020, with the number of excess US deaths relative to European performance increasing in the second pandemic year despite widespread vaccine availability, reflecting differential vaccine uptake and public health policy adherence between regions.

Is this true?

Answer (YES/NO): YES